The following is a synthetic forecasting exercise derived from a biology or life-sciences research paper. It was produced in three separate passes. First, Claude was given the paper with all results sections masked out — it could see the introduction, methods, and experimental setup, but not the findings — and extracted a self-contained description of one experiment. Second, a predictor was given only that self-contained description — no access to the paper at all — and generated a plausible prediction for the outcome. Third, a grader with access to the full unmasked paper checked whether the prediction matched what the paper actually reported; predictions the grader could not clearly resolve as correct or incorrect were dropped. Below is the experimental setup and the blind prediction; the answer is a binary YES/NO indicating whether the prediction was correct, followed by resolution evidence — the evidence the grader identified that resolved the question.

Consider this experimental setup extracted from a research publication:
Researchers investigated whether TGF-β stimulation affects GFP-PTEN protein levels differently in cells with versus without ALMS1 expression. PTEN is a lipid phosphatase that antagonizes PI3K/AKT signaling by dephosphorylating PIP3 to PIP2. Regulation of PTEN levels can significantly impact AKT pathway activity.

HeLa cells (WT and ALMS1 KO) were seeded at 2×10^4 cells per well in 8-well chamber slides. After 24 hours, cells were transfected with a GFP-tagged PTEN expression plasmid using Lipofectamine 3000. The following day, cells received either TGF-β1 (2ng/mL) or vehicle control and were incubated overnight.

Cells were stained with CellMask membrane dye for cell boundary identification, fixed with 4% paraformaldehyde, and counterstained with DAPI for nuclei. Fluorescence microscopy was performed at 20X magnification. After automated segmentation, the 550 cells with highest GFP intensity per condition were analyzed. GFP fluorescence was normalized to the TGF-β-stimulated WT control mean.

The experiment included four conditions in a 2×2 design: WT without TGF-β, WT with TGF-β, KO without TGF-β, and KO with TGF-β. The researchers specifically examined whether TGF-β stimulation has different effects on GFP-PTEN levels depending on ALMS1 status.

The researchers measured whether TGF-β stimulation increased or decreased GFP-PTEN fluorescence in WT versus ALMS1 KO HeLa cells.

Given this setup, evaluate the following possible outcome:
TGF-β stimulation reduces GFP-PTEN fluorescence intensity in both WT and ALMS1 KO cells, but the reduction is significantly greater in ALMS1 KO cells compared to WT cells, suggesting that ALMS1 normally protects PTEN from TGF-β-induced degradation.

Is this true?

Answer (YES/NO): NO